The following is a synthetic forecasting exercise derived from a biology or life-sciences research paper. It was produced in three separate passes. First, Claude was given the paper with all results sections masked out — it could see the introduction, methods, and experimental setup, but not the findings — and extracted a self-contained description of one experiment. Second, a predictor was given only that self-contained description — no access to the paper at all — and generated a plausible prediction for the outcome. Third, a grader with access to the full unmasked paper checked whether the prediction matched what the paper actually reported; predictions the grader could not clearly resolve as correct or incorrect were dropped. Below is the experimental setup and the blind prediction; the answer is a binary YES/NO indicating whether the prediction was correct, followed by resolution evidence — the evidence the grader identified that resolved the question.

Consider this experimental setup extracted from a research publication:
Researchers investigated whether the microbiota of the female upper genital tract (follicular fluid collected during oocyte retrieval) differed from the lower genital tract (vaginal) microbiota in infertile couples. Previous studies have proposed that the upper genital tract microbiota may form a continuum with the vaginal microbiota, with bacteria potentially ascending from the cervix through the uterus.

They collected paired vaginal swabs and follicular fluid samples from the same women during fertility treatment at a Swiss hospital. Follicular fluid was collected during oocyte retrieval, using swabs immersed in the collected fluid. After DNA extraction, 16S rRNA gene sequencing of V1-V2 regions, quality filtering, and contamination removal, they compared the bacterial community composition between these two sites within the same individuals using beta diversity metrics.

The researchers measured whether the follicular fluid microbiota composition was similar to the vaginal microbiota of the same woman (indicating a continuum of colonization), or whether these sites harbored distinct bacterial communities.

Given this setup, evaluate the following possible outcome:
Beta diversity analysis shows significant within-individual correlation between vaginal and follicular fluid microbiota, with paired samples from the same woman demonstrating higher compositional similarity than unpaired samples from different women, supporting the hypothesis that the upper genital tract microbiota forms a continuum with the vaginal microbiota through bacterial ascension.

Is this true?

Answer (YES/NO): NO